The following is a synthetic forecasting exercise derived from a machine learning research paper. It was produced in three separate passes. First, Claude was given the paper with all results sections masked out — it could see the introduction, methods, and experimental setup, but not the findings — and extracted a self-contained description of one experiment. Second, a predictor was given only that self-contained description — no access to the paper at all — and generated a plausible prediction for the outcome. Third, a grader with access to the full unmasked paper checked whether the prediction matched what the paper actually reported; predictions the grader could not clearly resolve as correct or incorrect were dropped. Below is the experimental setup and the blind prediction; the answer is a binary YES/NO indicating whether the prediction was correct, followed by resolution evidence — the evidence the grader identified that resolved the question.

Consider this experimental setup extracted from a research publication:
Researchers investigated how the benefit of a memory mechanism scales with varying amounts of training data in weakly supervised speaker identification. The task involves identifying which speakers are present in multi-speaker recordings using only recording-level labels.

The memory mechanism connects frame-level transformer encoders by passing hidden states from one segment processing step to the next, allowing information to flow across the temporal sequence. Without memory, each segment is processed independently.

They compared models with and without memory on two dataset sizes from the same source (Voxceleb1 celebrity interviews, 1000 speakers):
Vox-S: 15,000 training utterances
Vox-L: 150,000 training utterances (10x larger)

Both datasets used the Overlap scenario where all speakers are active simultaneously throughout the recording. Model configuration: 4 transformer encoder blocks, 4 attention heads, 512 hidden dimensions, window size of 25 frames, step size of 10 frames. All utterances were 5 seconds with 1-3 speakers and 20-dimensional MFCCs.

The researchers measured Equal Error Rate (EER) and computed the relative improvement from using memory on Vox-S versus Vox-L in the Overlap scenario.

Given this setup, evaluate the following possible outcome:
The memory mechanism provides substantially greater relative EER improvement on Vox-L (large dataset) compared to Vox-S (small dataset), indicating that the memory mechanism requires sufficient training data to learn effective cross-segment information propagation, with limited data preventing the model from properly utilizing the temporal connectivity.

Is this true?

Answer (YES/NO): NO